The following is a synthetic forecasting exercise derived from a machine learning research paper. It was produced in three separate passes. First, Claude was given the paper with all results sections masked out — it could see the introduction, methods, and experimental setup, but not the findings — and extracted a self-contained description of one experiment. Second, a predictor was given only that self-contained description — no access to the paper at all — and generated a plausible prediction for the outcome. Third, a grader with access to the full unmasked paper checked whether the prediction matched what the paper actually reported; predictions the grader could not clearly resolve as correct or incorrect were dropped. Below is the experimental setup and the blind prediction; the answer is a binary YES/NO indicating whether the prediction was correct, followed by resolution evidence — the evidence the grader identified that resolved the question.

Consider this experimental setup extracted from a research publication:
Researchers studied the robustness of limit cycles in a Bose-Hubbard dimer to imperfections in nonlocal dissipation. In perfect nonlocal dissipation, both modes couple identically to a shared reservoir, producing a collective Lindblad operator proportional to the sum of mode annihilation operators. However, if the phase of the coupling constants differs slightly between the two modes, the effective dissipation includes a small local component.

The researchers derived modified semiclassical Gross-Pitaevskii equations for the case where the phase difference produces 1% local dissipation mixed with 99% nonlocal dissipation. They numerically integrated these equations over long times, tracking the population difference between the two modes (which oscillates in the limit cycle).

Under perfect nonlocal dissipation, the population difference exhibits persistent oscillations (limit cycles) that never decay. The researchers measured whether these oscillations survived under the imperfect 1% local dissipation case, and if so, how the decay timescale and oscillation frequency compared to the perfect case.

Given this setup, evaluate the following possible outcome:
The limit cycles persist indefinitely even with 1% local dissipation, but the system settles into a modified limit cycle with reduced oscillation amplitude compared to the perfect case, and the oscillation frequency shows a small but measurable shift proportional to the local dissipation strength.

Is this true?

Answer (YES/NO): NO